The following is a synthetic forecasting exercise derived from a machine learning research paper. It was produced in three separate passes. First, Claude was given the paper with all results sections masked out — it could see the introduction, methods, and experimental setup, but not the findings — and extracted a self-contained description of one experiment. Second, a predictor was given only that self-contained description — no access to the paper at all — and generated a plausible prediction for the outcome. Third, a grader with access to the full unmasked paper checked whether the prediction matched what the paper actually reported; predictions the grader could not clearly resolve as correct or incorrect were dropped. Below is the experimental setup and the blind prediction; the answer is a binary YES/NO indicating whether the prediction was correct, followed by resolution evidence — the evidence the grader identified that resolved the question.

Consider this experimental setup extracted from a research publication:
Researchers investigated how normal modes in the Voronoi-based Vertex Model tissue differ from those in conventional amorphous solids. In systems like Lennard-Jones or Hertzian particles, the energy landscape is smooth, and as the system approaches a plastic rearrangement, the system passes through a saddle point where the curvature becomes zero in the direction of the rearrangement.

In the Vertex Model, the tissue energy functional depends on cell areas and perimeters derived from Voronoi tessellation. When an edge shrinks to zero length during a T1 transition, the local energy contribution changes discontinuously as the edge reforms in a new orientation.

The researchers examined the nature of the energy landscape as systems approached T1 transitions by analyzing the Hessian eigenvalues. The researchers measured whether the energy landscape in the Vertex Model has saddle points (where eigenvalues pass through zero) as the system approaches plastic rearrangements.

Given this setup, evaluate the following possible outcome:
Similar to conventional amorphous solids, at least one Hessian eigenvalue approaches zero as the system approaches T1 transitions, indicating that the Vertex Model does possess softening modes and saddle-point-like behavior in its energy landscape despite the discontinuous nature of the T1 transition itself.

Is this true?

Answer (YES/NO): NO